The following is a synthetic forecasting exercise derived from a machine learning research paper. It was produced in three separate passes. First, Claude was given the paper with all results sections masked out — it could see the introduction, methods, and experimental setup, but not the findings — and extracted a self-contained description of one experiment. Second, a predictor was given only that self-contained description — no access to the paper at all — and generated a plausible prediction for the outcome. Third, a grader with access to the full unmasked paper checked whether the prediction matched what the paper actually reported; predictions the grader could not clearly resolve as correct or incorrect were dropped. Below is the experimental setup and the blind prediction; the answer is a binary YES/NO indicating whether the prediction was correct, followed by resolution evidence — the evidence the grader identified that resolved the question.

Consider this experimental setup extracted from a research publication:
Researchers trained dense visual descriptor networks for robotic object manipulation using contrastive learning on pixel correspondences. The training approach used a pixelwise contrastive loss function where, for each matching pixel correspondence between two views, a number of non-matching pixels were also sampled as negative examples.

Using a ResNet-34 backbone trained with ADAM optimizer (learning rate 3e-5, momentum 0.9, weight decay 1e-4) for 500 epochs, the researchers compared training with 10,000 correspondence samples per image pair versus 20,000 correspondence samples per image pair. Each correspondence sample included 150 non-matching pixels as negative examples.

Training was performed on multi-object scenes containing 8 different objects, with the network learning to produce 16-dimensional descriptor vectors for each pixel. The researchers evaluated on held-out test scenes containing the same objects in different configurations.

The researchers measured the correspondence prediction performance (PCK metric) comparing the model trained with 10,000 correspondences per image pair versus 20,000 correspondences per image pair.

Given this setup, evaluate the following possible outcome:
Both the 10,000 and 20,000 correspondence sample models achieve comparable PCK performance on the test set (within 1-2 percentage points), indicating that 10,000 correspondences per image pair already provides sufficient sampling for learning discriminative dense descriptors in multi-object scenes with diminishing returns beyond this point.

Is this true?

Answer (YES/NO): NO